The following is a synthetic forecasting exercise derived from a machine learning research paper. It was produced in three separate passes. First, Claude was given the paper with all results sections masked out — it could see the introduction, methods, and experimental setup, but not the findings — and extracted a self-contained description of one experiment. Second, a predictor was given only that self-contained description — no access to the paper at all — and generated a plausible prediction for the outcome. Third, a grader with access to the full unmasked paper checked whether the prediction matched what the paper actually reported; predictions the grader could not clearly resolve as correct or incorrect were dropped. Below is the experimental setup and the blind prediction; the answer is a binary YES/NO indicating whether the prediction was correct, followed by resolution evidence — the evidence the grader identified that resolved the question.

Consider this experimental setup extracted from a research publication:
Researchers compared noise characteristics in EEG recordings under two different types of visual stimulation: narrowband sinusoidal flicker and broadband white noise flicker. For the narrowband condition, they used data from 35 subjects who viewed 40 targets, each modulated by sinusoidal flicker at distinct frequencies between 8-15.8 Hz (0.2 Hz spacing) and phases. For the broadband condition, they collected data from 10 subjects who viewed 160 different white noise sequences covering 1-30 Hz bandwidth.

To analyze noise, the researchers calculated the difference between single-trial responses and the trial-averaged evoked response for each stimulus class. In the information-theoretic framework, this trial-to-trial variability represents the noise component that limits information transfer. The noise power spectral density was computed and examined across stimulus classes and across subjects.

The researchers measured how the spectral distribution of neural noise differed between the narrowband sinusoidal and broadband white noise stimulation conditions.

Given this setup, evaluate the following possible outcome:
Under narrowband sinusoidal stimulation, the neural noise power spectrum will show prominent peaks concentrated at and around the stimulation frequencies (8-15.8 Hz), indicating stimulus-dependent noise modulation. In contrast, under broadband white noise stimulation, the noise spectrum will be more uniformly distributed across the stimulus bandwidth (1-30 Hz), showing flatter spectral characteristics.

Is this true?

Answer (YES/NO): NO